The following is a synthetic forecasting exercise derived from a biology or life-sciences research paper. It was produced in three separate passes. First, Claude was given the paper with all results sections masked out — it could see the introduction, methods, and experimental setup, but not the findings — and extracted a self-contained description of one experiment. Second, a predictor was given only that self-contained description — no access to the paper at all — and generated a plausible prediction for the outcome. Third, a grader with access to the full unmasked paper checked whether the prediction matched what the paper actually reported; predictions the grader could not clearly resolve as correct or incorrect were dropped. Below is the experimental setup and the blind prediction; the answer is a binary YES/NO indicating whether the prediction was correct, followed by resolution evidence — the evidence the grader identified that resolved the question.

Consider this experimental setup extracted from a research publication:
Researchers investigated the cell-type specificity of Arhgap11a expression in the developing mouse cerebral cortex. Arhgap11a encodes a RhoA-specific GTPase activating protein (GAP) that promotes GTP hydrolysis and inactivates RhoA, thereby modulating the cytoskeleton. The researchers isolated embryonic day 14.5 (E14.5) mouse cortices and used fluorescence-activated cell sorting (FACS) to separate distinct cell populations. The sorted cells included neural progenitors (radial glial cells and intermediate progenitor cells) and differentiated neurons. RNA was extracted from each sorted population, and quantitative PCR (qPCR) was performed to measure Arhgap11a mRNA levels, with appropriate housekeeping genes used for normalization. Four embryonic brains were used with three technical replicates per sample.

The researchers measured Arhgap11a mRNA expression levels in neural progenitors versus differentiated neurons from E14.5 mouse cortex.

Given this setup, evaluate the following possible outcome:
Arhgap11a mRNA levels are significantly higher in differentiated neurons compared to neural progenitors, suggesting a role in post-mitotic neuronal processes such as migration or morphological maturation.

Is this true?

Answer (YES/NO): NO